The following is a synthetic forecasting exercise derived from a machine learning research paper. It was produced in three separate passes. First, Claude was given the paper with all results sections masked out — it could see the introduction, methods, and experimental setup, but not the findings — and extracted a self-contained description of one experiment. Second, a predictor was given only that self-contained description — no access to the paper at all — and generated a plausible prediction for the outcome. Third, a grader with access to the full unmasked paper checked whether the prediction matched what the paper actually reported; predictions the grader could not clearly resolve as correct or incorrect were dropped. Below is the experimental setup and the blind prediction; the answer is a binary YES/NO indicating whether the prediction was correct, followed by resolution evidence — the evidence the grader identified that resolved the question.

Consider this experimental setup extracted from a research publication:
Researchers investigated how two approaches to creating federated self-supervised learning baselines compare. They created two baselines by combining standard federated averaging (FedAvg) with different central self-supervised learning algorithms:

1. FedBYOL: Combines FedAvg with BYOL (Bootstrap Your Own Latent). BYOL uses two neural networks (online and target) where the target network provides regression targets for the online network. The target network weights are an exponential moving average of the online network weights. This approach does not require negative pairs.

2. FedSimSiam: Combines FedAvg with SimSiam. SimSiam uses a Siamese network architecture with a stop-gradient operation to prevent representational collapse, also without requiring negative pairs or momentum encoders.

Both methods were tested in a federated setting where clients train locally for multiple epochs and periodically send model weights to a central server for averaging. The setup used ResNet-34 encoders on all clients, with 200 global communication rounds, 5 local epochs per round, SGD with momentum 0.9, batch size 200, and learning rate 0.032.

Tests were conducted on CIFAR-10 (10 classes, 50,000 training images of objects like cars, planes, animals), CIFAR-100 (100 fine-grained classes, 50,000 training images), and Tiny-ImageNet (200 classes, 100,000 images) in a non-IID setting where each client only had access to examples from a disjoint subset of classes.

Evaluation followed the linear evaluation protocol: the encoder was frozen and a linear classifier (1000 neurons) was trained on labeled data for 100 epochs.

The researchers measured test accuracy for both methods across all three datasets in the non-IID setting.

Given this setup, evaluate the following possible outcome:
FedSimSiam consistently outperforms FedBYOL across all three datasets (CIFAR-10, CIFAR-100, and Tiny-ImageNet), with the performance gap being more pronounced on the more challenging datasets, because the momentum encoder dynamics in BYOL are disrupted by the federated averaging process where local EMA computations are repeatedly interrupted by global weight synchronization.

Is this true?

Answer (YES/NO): NO